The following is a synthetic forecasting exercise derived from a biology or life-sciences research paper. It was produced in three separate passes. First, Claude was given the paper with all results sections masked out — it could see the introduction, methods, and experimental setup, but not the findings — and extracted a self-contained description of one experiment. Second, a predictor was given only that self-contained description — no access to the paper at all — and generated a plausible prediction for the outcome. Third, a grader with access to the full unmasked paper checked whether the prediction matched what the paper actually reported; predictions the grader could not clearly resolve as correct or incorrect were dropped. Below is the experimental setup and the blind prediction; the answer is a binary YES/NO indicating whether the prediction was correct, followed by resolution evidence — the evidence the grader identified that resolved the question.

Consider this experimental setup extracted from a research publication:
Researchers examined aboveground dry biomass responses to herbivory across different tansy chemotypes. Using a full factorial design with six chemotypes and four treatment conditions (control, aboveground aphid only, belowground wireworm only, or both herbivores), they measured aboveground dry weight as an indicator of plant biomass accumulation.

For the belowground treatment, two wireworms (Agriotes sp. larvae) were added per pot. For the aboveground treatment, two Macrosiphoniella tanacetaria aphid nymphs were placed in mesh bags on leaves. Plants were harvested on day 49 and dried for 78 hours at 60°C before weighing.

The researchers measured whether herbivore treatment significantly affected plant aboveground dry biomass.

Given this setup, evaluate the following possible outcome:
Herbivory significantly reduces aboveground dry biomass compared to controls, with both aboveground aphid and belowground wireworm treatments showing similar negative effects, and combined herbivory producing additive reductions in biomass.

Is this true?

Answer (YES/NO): NO